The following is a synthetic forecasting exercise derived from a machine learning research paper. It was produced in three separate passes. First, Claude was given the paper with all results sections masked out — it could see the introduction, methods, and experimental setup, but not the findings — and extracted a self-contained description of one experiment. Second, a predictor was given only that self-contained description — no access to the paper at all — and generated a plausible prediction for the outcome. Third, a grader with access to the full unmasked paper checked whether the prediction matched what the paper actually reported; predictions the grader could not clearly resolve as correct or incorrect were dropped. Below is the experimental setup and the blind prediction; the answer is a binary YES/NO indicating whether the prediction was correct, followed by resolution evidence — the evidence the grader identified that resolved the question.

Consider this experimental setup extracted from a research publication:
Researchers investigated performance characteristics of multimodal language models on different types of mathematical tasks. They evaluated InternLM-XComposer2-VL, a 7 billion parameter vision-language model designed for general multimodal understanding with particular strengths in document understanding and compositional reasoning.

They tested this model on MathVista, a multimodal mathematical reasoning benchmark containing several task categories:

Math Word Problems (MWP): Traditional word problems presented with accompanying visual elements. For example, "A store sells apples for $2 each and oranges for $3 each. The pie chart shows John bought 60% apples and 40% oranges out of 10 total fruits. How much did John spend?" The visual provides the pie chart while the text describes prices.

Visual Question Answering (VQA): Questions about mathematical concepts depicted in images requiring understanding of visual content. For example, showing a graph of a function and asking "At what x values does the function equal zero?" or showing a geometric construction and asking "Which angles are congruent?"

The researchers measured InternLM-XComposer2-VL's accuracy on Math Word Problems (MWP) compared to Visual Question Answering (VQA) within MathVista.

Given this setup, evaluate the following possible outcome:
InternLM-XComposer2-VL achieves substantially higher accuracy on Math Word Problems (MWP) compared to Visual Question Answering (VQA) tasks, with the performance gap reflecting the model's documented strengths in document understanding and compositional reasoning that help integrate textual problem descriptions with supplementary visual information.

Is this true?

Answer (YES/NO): YES